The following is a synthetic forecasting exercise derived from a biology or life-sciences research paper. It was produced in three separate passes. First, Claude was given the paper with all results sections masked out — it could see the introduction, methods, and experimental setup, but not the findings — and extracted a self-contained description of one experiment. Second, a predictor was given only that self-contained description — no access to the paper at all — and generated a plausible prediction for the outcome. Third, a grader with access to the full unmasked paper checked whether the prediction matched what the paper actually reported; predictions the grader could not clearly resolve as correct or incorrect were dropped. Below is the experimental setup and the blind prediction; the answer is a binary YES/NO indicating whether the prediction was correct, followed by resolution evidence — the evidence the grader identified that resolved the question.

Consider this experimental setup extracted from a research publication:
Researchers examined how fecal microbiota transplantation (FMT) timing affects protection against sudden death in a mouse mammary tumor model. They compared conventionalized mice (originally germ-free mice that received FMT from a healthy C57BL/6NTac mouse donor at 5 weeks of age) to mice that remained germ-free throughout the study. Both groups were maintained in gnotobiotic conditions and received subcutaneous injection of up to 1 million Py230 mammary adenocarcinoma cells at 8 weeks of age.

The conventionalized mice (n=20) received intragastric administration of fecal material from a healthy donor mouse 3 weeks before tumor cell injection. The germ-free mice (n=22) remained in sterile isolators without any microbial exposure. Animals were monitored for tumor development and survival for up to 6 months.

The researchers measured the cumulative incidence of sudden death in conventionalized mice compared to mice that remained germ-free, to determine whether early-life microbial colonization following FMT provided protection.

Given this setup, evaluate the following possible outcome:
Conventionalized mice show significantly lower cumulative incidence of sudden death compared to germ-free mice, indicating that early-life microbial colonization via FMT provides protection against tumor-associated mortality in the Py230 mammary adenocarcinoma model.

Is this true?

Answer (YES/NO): YES